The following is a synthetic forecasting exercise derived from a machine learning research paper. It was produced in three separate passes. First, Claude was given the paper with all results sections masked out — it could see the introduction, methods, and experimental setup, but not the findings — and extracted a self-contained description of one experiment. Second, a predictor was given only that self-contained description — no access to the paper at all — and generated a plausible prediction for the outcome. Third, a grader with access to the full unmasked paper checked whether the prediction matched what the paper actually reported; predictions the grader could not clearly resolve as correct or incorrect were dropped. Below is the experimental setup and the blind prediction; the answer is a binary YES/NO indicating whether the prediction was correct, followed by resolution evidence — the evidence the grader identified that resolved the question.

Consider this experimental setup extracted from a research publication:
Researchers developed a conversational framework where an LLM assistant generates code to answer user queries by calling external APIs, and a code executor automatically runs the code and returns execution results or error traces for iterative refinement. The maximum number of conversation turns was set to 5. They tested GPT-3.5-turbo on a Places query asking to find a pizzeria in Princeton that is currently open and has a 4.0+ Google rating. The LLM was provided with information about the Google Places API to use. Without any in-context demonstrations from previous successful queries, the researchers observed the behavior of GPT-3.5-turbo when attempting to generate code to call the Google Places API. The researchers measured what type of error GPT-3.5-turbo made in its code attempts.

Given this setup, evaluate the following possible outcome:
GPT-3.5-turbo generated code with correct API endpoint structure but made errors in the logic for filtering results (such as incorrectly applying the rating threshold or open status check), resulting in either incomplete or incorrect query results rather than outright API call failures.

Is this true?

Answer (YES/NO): NO